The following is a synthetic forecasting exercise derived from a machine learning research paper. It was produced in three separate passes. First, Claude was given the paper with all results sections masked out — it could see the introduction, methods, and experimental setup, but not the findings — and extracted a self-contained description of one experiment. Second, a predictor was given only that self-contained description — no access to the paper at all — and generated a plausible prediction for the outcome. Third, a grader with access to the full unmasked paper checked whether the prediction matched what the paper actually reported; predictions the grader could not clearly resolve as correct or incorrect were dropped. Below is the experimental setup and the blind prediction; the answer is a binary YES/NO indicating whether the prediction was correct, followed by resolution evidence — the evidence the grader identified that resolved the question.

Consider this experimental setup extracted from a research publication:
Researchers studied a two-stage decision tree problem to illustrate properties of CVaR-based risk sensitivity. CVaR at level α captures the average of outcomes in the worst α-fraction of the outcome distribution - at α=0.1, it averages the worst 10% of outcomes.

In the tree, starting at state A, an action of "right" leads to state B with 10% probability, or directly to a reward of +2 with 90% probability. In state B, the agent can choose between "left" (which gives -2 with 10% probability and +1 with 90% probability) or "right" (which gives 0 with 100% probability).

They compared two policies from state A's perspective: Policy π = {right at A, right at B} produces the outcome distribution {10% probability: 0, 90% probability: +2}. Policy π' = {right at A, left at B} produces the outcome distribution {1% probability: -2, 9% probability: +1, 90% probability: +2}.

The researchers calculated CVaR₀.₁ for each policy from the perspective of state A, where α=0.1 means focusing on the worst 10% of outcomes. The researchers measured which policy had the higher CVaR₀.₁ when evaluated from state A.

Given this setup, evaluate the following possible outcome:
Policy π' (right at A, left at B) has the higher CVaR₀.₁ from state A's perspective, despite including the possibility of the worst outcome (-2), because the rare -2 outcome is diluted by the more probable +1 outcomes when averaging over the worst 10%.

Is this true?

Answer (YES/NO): YES